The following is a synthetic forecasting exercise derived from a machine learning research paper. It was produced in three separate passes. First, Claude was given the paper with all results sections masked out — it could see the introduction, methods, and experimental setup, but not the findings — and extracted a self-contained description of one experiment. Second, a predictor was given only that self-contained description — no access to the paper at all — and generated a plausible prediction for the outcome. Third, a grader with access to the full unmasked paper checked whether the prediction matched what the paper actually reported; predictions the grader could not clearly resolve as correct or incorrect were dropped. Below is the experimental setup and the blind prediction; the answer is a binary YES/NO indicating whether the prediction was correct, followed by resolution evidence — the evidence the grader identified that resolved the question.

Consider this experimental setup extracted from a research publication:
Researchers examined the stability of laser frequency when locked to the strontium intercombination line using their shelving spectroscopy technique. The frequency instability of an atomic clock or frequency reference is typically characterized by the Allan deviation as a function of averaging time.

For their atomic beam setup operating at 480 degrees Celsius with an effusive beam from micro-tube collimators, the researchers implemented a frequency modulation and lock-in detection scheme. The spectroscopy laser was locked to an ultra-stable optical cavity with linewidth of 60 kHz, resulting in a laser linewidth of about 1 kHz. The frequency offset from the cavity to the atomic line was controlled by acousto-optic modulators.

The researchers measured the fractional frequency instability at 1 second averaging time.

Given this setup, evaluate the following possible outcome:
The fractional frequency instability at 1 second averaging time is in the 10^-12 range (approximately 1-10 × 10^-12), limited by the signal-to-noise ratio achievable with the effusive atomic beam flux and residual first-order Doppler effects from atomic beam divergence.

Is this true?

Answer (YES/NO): YES